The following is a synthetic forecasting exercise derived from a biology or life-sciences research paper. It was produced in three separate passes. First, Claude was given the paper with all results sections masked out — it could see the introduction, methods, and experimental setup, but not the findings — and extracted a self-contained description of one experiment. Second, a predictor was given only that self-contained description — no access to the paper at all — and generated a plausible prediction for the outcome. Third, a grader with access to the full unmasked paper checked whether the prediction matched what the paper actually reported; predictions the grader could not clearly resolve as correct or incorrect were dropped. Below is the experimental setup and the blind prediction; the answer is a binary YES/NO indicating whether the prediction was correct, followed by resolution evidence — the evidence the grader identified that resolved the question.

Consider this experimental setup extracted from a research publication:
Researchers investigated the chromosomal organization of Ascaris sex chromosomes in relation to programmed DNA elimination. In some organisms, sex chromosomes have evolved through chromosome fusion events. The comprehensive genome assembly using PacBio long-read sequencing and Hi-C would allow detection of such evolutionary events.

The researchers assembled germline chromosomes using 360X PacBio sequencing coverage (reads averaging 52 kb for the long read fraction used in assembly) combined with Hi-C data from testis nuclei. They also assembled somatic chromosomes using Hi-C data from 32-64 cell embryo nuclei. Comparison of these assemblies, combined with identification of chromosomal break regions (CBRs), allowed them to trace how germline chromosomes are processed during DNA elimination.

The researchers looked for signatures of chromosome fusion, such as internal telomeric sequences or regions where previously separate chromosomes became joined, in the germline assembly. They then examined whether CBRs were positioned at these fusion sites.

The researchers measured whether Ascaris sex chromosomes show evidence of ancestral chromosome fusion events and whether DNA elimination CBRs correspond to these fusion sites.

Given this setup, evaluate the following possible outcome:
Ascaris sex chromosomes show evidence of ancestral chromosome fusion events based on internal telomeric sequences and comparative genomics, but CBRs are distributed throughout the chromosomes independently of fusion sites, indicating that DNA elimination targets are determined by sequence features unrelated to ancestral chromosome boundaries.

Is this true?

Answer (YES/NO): NO